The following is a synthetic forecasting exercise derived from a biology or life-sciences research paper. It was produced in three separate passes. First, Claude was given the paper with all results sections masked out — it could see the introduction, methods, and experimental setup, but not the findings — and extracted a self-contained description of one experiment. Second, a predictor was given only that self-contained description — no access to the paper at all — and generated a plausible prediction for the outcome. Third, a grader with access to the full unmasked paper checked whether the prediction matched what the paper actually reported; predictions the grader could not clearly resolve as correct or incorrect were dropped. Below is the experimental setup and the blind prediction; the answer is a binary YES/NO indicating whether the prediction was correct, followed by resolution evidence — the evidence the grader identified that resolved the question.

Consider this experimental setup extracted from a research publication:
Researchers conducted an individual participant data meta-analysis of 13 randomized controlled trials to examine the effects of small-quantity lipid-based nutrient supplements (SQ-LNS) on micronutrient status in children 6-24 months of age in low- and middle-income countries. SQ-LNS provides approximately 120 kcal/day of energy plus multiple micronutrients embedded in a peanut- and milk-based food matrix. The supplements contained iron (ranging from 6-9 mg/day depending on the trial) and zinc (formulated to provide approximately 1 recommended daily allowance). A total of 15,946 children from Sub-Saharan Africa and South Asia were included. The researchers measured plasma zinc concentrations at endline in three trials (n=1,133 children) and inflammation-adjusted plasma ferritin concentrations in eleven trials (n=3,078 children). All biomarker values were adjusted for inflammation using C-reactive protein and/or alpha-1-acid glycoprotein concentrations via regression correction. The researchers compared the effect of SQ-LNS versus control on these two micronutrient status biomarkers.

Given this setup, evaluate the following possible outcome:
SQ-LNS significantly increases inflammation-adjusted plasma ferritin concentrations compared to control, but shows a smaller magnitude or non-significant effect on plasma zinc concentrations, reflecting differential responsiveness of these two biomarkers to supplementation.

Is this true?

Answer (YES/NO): YES